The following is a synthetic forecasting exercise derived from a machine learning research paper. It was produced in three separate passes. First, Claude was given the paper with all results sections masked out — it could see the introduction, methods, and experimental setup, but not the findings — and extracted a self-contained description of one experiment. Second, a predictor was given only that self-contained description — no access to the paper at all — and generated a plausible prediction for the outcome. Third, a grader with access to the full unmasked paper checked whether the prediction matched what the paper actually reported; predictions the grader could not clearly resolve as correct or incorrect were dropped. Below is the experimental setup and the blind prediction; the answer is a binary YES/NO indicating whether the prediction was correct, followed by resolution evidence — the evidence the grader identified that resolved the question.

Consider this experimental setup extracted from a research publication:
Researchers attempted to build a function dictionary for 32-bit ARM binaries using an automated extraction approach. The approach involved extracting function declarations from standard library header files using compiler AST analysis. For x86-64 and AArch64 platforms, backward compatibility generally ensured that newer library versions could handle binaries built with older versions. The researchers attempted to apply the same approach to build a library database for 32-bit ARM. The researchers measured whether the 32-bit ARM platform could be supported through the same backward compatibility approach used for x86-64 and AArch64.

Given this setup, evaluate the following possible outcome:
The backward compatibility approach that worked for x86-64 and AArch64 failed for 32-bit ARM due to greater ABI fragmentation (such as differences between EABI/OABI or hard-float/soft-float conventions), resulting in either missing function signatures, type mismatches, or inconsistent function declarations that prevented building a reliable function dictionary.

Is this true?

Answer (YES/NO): YES